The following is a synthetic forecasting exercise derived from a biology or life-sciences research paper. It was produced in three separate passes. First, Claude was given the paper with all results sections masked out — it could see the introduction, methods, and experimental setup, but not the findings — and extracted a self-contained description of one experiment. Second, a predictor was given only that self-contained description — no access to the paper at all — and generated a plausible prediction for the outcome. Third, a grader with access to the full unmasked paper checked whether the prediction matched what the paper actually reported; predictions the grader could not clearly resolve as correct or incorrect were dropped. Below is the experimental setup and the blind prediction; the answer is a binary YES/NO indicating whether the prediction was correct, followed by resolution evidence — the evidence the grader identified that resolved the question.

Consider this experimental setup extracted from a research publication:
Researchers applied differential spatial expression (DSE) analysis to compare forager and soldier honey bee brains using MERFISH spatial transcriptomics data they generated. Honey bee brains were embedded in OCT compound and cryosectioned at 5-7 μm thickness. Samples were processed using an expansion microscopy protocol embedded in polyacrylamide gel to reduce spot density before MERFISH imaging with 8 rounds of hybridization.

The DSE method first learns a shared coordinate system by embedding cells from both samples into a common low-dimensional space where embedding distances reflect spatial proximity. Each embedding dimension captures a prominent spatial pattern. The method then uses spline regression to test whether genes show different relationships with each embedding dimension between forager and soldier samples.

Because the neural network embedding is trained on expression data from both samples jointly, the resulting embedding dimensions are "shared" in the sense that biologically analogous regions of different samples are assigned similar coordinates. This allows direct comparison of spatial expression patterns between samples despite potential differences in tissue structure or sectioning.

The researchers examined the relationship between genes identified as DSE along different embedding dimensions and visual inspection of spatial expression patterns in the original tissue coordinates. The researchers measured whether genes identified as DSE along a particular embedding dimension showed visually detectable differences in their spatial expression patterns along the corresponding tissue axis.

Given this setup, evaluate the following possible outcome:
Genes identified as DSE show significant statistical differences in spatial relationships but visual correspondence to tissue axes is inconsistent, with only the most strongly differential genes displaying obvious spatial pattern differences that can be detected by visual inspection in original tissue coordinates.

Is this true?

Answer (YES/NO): NO